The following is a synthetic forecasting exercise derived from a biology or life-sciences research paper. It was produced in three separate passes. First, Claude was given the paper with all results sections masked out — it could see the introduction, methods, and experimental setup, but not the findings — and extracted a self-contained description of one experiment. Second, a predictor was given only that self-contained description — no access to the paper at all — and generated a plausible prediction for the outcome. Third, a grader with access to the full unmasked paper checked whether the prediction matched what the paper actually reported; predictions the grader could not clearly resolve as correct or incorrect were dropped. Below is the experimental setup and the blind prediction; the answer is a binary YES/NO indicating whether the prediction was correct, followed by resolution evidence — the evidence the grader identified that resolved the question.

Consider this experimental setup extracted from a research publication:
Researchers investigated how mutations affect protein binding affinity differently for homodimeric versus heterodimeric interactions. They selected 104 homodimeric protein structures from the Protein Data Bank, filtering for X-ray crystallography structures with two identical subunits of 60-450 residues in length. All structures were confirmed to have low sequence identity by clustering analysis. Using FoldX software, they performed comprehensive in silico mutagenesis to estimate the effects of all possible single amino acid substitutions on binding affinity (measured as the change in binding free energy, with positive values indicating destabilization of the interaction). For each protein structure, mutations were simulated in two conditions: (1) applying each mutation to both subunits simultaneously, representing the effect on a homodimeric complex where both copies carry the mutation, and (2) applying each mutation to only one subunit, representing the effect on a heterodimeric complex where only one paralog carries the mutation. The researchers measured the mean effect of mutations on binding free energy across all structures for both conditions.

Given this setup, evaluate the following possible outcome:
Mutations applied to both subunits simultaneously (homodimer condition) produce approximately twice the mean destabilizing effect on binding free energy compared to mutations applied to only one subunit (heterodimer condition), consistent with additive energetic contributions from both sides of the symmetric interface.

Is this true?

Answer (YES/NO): YES